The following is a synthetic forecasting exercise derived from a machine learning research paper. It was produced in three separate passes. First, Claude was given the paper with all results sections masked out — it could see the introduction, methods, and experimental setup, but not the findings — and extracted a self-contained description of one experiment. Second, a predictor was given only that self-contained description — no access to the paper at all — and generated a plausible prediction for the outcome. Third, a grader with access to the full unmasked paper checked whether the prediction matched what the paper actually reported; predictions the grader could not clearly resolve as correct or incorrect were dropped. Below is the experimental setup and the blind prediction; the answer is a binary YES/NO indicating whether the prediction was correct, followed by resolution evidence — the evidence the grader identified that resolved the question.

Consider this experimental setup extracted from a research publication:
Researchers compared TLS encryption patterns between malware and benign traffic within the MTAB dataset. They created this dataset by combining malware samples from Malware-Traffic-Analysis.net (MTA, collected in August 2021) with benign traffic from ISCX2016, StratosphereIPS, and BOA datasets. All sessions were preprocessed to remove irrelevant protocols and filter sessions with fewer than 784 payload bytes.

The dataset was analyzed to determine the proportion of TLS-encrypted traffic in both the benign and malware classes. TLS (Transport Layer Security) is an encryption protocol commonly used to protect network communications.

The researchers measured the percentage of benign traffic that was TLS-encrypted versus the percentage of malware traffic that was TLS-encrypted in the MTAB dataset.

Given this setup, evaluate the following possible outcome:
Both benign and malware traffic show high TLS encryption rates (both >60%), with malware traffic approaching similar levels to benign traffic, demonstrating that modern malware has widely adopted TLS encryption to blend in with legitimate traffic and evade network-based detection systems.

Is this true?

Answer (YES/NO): YES